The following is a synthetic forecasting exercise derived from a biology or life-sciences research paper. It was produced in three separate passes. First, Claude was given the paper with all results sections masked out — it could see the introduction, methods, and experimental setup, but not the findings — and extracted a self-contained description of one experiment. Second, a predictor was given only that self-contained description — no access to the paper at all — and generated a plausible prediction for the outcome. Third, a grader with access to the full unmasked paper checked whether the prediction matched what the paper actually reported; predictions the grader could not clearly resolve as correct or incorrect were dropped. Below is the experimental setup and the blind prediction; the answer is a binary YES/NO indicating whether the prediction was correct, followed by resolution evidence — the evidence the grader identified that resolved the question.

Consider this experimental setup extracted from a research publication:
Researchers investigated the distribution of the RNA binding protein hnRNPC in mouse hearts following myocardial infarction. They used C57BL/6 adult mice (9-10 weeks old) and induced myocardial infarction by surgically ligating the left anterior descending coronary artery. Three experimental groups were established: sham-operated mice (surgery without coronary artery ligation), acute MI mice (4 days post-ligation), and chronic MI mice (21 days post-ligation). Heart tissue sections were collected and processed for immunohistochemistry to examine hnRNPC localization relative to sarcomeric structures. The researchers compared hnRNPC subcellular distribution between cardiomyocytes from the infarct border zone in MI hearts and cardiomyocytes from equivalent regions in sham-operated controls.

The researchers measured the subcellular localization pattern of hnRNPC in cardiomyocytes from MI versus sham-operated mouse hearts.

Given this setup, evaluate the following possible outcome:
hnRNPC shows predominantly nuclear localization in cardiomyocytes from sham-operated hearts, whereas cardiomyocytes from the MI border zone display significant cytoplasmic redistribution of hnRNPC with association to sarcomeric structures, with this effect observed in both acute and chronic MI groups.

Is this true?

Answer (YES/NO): NO